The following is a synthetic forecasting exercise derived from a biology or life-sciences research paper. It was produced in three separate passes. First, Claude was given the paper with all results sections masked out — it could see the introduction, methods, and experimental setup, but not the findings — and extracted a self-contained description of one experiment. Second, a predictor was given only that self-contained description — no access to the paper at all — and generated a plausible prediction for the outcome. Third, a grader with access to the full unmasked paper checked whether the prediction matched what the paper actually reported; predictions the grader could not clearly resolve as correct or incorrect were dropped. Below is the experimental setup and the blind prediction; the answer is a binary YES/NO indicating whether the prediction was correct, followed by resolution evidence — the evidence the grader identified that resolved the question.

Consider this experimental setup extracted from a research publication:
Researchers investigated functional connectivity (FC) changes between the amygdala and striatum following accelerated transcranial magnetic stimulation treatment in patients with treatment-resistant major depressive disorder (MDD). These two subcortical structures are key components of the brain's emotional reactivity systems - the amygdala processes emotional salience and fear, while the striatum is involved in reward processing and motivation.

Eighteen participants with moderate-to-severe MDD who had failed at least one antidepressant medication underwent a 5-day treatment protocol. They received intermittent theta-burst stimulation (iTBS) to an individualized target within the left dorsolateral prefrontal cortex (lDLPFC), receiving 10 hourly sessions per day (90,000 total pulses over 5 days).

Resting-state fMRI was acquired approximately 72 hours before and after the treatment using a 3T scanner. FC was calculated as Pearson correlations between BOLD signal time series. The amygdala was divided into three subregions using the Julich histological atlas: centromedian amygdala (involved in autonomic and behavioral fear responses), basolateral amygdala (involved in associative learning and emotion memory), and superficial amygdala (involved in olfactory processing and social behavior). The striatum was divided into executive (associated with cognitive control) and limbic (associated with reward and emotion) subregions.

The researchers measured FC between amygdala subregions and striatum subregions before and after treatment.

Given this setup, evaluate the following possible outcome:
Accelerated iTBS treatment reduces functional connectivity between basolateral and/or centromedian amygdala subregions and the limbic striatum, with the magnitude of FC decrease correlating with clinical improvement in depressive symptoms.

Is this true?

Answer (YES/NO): NO